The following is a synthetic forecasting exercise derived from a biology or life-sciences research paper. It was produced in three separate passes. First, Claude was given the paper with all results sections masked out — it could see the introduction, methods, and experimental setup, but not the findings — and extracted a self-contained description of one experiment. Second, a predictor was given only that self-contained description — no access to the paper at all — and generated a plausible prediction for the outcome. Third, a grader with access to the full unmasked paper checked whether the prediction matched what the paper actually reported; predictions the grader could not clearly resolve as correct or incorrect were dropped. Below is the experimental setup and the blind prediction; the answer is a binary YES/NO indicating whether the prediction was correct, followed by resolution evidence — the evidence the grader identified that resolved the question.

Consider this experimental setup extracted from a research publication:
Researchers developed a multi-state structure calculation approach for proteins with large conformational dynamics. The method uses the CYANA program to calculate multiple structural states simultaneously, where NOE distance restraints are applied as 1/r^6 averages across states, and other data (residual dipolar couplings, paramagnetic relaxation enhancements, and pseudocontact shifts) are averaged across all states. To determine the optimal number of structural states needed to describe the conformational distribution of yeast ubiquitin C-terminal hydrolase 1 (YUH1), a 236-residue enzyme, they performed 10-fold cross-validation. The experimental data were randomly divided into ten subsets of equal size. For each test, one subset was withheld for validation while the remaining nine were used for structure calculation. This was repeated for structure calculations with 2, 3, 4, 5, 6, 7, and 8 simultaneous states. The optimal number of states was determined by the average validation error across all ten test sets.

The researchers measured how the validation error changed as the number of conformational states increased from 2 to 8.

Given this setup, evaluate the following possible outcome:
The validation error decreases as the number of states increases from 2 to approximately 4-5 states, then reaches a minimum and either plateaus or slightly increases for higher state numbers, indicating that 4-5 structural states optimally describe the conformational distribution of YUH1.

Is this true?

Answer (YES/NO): YES